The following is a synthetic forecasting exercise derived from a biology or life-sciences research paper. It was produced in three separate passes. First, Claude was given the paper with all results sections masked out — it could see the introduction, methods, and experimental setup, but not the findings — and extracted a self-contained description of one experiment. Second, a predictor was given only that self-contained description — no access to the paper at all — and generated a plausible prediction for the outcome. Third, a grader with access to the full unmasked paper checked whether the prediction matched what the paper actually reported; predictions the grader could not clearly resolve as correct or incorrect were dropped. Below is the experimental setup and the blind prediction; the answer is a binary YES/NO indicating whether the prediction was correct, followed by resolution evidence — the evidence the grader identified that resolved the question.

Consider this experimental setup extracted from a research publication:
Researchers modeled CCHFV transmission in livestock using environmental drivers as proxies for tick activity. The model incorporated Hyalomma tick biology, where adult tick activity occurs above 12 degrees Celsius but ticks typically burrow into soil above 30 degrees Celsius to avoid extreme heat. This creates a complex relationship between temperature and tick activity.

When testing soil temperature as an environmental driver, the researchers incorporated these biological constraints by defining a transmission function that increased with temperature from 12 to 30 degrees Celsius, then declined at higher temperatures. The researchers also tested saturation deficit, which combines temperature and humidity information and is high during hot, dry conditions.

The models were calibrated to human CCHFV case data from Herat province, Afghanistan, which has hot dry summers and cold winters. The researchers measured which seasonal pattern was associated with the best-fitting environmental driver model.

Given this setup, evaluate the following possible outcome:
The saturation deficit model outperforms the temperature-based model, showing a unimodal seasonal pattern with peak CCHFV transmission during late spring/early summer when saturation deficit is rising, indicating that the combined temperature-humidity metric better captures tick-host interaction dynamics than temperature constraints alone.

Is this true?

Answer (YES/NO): NO